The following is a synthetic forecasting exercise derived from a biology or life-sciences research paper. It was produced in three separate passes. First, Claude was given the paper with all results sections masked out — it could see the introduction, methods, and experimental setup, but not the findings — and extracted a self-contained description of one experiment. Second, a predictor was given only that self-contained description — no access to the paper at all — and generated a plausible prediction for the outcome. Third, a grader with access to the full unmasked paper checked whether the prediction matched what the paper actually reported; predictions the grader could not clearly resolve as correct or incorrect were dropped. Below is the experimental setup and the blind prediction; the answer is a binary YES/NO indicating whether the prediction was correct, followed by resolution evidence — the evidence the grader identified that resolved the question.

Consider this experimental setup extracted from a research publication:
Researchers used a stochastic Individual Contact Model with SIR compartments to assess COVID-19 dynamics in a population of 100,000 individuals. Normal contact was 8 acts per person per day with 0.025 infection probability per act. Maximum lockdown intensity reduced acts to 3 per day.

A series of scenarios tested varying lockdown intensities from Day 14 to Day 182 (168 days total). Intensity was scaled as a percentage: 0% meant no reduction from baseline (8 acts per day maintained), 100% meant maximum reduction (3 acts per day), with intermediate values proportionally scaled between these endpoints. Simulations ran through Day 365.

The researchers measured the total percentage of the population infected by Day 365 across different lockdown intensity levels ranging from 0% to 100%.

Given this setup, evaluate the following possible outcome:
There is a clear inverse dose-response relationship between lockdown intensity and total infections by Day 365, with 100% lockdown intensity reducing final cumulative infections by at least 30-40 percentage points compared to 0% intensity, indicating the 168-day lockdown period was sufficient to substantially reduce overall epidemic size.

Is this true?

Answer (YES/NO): NO